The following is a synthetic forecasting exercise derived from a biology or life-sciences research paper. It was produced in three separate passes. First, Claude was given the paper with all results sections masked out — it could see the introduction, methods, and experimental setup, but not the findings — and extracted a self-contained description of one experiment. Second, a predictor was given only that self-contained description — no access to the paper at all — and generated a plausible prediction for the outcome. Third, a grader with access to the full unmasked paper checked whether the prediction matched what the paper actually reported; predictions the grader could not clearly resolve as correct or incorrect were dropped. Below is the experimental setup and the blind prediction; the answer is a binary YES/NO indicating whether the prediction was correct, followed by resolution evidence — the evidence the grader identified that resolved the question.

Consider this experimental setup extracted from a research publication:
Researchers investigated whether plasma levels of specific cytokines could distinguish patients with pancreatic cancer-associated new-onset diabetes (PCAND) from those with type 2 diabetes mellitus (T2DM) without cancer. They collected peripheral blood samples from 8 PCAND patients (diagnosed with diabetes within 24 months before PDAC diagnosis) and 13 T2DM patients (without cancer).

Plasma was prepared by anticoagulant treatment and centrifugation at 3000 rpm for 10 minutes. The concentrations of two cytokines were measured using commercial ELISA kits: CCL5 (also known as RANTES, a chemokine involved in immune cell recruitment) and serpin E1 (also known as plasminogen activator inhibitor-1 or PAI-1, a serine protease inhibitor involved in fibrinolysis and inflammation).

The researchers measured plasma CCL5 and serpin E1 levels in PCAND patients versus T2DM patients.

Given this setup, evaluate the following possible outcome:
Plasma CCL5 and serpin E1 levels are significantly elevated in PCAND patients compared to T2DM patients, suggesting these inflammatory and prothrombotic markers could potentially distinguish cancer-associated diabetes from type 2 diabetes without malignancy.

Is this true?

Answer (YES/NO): NO